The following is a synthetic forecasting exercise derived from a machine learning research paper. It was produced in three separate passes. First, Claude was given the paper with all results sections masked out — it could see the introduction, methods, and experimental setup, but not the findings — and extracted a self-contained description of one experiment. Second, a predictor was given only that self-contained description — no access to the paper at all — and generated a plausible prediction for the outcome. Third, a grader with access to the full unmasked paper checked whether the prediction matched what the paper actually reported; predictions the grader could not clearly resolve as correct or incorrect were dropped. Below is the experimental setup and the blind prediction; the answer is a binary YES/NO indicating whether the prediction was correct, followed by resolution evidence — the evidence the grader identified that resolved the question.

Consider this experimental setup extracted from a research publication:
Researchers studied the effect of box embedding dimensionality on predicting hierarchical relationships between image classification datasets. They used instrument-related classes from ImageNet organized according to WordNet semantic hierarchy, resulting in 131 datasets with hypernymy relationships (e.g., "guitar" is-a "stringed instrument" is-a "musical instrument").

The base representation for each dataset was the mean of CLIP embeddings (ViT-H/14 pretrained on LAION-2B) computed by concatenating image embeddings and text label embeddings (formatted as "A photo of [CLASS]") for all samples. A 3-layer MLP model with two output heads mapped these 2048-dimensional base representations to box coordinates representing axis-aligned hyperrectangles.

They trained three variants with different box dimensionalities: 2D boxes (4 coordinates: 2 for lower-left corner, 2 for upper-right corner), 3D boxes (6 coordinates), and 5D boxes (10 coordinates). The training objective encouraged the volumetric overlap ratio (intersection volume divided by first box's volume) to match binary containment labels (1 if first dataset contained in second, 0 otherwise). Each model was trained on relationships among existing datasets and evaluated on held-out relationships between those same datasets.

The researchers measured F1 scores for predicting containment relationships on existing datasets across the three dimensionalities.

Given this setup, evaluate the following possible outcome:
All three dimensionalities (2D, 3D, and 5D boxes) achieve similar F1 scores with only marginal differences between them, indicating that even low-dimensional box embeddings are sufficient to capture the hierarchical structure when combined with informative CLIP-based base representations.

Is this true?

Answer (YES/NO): NO